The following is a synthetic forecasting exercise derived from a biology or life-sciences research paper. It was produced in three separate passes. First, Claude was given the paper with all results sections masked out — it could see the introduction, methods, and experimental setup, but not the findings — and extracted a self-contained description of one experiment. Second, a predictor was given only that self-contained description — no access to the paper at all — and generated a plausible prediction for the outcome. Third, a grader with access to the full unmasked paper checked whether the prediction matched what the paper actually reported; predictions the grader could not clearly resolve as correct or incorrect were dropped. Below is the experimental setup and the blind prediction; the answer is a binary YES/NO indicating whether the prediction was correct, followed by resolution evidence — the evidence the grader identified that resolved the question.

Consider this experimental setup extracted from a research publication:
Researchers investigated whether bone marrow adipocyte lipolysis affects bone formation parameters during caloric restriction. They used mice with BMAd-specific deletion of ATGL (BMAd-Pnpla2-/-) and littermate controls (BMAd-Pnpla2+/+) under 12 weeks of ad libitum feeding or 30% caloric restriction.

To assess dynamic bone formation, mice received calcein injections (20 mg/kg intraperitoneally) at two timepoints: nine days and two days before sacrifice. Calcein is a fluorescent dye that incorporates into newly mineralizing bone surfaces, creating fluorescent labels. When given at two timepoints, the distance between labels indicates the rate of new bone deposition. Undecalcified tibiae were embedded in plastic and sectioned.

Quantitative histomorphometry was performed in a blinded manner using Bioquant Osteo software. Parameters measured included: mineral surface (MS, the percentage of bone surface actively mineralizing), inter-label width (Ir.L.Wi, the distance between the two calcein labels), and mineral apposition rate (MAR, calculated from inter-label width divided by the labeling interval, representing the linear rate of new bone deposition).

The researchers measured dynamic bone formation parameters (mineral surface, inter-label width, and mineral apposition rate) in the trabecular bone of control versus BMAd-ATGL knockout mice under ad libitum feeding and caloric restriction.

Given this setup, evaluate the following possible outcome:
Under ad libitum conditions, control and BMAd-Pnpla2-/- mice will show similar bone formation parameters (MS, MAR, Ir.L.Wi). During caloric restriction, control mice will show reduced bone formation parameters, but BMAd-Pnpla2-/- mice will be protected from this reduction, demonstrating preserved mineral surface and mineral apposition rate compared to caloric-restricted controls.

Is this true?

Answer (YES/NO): NO